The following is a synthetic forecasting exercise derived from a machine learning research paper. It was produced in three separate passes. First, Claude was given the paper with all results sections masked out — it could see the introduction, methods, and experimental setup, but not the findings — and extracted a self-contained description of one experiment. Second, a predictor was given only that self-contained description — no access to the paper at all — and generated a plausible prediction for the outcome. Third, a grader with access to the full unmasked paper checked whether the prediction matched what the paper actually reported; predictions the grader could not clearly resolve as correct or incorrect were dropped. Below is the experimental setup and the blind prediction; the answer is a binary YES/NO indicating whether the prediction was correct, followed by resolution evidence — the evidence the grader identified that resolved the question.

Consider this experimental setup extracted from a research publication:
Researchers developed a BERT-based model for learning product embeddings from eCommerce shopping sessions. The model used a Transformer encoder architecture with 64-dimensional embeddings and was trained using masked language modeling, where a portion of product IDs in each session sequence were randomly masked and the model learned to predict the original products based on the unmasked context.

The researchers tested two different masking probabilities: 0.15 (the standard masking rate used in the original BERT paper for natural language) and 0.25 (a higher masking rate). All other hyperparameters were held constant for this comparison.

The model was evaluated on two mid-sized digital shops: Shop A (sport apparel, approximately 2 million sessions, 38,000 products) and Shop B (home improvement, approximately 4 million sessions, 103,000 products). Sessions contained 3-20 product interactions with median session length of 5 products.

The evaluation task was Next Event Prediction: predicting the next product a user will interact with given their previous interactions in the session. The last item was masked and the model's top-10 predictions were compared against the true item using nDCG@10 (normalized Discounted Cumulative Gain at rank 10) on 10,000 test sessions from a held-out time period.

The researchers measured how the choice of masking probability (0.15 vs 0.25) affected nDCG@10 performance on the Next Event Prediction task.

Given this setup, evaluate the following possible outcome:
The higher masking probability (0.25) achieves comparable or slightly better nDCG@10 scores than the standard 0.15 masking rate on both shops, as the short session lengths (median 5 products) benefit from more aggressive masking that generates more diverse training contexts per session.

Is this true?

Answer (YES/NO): YES